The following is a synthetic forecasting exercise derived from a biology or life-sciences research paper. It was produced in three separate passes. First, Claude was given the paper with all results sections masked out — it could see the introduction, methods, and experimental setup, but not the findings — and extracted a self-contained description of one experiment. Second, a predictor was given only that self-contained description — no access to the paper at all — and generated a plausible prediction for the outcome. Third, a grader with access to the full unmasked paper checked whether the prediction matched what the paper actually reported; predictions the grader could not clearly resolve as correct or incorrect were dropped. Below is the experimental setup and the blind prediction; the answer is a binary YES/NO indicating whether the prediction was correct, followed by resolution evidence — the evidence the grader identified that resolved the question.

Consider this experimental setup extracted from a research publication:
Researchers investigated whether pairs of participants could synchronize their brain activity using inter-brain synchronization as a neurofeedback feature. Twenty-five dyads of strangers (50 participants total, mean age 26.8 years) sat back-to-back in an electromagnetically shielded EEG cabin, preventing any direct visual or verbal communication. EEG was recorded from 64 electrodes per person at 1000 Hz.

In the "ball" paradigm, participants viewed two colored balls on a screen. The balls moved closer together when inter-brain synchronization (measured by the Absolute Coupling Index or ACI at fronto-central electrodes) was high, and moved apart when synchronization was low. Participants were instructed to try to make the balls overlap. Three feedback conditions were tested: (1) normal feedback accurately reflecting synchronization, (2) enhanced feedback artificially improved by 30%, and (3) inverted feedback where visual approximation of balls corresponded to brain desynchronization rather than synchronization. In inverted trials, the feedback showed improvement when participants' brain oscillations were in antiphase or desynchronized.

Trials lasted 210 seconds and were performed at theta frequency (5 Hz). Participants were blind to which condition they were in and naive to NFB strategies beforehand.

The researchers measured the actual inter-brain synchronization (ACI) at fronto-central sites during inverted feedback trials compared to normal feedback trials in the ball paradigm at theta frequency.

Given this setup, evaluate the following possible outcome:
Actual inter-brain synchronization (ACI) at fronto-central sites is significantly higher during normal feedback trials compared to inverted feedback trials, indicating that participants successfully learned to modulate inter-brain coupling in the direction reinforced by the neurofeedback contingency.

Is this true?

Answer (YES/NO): NO